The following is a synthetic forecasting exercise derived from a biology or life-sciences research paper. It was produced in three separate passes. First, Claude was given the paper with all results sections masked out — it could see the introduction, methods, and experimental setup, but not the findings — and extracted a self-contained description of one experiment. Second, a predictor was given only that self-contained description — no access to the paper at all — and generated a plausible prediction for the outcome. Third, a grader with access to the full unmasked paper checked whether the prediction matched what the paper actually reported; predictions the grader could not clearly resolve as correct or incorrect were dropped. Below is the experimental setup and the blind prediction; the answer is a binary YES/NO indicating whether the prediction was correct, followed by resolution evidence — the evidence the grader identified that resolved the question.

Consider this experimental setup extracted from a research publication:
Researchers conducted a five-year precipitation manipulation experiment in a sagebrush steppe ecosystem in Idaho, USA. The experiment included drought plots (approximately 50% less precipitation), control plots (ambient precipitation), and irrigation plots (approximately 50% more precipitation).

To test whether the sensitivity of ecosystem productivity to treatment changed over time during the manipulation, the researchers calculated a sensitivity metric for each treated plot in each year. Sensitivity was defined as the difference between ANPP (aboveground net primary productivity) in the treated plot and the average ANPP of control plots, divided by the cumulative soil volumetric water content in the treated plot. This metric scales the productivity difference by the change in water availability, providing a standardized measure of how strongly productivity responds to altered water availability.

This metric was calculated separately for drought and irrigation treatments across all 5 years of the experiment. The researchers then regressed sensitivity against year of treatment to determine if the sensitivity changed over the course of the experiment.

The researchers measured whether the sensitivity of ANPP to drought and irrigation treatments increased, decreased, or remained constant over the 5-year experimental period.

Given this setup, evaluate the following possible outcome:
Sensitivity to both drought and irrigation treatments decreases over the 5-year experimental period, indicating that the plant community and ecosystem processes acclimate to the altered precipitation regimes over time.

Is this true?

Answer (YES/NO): NO